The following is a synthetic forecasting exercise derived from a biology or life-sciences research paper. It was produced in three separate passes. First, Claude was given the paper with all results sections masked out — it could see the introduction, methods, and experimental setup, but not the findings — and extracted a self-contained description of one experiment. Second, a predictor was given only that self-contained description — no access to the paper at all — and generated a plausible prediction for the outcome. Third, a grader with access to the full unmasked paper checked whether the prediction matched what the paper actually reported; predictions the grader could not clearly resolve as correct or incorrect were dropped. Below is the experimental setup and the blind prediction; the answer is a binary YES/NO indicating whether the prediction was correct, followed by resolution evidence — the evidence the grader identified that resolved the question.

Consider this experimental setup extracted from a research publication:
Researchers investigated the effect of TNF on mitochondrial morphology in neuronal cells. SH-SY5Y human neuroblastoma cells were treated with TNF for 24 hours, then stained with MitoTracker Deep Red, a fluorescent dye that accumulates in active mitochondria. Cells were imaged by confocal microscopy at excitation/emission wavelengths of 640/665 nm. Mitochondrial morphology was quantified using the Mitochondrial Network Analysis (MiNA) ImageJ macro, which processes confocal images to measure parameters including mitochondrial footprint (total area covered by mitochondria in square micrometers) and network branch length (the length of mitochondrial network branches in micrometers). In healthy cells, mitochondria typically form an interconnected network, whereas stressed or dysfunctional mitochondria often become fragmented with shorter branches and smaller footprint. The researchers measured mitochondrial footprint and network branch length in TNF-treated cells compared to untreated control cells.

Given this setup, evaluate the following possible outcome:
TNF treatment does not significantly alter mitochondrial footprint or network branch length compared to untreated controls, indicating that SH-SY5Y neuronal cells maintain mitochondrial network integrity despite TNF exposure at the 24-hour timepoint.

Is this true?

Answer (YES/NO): NO